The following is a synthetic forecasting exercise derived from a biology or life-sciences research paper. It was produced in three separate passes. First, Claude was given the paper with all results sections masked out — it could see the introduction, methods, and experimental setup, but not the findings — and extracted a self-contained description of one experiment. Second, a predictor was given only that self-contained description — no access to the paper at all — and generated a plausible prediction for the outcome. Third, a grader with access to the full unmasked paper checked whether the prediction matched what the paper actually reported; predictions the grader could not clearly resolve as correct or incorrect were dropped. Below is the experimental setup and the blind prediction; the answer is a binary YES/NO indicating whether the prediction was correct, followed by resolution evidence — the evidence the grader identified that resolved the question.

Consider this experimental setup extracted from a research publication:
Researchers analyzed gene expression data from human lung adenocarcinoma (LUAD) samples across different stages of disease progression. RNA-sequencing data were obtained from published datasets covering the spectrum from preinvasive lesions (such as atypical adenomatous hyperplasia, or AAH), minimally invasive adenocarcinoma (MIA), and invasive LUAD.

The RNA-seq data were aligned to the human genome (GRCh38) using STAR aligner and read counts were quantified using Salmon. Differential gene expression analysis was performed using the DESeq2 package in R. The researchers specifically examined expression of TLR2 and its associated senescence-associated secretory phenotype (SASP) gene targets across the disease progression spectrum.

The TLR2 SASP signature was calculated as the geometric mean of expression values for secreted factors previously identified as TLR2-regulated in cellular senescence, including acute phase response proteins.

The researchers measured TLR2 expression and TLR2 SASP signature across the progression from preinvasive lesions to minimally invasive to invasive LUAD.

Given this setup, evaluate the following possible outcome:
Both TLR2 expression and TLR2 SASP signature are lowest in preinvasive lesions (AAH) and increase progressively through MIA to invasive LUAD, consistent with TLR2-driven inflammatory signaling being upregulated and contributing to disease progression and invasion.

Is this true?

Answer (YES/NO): NO